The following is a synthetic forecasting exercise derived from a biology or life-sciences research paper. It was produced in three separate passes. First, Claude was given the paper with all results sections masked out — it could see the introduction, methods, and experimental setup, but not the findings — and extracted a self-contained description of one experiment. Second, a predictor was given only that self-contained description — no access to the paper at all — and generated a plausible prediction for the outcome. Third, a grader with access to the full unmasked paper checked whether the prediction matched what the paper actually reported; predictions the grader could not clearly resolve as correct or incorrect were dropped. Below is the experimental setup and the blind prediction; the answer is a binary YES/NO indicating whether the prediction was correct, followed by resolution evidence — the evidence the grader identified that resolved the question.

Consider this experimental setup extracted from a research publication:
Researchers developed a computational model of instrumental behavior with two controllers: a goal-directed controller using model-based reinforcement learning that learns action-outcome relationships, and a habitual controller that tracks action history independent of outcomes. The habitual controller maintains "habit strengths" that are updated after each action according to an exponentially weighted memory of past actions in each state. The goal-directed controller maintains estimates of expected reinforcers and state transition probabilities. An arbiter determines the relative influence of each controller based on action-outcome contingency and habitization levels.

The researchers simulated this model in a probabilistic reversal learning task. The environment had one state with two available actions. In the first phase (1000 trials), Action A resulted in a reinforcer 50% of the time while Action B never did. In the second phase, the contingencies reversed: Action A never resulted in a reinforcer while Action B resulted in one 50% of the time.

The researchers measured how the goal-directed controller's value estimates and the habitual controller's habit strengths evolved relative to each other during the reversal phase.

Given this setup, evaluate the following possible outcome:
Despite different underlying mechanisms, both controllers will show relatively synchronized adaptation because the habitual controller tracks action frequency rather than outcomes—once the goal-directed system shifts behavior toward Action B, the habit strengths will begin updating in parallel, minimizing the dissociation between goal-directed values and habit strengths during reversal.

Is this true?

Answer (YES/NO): NO